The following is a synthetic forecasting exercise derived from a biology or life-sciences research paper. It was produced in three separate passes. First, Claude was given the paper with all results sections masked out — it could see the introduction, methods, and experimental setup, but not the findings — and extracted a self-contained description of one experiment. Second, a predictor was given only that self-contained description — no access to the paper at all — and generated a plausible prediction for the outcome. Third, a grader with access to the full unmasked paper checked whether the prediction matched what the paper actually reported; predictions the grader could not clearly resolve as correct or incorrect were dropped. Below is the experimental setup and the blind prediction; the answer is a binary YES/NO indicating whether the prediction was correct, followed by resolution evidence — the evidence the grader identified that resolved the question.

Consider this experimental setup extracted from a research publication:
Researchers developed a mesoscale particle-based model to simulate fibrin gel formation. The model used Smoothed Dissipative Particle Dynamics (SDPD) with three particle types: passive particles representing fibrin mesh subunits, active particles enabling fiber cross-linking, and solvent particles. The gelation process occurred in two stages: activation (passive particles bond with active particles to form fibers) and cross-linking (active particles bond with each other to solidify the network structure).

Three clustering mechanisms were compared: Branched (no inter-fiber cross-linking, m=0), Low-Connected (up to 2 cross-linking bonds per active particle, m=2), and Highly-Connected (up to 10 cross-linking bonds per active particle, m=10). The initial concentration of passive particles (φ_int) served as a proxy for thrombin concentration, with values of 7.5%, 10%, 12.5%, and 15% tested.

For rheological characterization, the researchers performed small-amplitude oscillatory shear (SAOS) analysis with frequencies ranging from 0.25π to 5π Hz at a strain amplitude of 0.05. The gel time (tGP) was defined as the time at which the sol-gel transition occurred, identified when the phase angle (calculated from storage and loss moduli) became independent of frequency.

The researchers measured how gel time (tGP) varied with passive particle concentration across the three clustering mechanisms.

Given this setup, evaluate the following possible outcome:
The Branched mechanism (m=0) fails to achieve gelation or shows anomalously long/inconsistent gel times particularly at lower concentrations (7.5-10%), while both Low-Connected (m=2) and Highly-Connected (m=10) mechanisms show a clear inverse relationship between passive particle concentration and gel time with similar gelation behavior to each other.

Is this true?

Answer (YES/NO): NO